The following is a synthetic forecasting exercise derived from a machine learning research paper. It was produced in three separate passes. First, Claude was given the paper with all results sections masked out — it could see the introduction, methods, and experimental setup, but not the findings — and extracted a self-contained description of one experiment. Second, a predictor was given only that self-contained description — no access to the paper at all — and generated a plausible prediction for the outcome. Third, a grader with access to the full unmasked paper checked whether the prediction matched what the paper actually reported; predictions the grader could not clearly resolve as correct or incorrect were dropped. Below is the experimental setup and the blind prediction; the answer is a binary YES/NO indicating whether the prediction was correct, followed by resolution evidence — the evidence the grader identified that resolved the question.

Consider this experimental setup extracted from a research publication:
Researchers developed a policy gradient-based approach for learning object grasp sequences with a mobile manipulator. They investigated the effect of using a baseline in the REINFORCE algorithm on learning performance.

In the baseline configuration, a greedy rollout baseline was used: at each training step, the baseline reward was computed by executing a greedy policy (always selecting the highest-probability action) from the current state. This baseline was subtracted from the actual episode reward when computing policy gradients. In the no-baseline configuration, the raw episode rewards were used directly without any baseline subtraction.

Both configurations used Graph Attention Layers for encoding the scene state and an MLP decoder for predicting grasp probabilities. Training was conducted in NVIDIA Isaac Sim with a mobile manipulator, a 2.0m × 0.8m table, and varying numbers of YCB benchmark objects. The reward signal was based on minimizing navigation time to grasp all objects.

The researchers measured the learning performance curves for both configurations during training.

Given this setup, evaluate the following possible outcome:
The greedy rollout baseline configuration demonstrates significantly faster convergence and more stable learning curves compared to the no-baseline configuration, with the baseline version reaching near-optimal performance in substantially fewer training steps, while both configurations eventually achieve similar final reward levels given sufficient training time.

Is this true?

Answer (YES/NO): NO